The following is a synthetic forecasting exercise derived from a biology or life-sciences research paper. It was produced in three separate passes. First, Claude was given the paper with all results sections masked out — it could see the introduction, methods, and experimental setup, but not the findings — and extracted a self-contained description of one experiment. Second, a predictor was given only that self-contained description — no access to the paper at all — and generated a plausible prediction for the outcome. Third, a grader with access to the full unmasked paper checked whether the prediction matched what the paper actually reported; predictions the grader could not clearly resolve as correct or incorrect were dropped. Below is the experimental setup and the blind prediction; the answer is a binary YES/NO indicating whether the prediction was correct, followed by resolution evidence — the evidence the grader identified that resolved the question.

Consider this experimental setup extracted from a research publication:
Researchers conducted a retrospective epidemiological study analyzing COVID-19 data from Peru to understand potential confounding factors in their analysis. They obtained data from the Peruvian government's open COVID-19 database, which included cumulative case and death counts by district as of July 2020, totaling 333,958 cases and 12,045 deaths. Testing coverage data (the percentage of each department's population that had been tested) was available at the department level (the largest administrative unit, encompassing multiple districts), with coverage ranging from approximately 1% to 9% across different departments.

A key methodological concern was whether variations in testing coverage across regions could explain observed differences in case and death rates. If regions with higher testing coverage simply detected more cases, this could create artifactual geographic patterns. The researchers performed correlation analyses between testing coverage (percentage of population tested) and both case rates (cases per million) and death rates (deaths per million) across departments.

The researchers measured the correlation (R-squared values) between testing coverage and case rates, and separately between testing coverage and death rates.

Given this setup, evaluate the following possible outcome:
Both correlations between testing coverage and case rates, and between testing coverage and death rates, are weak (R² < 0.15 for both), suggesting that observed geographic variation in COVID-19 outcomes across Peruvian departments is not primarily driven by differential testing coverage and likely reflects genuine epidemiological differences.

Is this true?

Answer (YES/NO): YES